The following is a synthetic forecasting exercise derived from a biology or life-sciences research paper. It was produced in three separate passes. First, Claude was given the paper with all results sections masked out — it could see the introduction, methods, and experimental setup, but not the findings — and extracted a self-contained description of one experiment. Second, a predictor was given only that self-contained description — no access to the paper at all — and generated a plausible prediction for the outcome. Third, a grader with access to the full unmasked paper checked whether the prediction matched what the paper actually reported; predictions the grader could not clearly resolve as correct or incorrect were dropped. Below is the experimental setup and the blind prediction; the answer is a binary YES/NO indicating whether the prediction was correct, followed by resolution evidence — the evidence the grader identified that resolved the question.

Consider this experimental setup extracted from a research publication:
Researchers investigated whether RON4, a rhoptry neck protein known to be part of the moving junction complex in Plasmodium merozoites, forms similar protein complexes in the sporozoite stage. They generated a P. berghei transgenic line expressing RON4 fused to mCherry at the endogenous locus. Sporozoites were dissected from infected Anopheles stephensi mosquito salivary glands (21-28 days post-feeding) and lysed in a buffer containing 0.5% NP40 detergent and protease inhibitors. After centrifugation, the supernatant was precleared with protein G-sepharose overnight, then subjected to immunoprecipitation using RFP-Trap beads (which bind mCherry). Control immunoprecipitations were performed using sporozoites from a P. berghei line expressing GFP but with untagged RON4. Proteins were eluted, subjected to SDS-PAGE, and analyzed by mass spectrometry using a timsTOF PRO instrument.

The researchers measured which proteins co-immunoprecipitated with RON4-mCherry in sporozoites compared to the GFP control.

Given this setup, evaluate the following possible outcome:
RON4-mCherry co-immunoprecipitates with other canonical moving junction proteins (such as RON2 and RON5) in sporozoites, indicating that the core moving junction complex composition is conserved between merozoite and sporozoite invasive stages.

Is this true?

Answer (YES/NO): YES